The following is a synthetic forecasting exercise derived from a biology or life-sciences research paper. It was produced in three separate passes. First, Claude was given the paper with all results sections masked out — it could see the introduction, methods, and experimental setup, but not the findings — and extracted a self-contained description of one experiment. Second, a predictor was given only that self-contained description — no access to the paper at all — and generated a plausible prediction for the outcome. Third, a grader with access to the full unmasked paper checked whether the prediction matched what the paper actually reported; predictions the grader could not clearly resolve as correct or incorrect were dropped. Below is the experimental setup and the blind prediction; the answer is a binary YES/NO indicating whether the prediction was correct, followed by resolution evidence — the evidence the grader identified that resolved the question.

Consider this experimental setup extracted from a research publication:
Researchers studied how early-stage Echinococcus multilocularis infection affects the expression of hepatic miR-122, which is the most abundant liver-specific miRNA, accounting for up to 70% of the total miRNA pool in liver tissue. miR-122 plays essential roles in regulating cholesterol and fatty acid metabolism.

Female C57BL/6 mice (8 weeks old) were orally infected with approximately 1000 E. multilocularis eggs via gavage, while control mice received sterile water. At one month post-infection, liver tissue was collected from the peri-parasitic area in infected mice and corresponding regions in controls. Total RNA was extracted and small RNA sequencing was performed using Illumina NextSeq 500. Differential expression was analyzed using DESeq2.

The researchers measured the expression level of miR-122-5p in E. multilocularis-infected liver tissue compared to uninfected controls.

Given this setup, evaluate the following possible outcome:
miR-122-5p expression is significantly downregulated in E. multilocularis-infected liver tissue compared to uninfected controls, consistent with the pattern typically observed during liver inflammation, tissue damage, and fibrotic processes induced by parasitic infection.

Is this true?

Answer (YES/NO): NO